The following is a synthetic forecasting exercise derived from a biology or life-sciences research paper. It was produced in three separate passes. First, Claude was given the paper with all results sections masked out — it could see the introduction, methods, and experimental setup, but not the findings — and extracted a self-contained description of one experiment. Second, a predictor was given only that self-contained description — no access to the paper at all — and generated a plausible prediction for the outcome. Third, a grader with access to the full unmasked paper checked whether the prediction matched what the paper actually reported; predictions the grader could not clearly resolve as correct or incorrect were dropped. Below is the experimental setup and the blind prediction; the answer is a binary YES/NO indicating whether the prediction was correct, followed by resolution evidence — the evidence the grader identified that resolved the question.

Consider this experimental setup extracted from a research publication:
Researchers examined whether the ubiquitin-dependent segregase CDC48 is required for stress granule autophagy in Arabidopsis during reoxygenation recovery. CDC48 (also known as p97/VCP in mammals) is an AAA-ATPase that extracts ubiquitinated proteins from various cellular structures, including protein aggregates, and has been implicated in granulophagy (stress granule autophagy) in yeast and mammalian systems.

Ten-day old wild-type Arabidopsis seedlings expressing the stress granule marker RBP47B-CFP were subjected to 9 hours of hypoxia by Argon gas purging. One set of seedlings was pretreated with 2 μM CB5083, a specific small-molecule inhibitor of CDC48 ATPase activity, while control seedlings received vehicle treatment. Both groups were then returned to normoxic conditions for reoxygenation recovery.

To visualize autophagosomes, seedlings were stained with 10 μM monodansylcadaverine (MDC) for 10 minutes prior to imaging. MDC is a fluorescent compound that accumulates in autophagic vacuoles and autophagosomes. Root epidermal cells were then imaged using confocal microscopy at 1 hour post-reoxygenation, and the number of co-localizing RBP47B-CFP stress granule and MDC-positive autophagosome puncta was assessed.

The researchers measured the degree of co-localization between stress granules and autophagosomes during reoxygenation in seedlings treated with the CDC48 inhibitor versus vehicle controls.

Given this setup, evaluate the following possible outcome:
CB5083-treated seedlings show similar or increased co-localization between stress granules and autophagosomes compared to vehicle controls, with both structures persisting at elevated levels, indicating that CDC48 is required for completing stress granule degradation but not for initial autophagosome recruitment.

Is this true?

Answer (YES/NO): NO